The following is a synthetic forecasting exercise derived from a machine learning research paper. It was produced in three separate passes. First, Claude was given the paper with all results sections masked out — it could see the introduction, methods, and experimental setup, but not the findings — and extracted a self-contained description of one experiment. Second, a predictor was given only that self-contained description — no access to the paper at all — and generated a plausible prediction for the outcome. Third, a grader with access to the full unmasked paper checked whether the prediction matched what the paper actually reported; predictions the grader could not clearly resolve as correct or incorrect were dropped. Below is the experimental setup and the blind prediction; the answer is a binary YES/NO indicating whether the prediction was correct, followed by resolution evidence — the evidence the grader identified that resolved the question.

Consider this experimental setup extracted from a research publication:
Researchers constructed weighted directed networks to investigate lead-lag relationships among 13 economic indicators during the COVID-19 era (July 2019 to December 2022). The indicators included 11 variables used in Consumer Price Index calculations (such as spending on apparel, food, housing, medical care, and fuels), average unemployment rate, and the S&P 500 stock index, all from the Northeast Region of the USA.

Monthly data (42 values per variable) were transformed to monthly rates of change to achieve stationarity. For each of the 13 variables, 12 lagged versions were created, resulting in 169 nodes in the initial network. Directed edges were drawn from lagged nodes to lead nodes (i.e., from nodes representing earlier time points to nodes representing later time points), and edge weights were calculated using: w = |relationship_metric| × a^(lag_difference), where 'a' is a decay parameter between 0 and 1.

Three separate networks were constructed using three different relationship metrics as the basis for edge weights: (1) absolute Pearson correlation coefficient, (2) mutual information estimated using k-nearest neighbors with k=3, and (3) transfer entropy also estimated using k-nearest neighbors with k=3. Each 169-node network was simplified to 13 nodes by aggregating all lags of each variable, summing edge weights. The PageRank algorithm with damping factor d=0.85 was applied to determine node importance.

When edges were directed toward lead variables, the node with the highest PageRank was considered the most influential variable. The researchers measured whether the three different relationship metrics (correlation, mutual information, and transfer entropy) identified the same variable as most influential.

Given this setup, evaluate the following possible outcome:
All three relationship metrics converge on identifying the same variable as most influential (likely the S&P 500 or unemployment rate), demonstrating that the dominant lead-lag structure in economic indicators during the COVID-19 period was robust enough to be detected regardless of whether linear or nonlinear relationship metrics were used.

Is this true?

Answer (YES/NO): NO